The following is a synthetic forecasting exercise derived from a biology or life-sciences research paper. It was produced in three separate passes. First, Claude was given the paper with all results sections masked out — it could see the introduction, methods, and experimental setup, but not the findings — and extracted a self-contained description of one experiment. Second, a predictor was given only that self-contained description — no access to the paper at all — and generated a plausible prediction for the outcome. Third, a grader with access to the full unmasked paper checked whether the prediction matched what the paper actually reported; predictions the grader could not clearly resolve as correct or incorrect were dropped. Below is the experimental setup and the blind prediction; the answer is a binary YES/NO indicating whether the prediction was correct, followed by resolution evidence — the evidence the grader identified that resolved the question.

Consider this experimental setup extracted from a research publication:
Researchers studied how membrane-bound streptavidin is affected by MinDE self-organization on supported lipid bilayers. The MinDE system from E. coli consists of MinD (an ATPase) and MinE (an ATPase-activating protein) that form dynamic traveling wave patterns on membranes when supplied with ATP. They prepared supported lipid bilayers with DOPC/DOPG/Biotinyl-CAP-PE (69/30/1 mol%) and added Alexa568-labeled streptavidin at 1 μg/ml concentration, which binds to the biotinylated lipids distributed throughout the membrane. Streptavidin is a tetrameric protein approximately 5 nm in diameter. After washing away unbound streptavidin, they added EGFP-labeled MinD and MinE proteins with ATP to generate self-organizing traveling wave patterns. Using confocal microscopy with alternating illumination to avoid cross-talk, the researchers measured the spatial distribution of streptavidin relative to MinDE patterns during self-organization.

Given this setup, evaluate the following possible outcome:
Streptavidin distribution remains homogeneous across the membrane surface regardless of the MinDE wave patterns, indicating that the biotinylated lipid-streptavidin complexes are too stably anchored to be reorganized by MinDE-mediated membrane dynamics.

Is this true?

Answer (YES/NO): NO